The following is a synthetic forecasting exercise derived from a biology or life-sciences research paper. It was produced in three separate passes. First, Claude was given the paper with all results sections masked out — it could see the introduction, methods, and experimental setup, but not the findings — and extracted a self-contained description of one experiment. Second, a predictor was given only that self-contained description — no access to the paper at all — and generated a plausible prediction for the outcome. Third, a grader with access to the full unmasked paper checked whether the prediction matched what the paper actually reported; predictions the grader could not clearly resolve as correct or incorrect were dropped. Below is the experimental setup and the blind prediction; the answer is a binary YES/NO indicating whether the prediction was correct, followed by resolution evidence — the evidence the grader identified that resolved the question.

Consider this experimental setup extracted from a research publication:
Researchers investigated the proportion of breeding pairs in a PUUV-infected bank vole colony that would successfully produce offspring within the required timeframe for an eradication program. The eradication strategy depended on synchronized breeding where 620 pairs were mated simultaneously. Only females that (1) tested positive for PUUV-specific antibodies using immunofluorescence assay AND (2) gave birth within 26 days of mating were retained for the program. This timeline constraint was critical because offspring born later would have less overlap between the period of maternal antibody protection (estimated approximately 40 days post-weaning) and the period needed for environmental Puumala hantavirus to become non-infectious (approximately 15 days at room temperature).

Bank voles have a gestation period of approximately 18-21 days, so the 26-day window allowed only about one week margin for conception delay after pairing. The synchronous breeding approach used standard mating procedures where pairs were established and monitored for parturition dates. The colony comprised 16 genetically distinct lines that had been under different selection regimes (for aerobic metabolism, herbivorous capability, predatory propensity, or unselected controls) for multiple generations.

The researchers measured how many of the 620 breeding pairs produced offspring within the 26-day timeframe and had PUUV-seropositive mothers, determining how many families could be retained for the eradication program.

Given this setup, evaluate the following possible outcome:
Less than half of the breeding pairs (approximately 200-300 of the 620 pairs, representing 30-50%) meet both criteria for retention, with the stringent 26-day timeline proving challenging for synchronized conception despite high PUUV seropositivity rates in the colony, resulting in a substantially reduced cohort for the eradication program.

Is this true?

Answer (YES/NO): NO